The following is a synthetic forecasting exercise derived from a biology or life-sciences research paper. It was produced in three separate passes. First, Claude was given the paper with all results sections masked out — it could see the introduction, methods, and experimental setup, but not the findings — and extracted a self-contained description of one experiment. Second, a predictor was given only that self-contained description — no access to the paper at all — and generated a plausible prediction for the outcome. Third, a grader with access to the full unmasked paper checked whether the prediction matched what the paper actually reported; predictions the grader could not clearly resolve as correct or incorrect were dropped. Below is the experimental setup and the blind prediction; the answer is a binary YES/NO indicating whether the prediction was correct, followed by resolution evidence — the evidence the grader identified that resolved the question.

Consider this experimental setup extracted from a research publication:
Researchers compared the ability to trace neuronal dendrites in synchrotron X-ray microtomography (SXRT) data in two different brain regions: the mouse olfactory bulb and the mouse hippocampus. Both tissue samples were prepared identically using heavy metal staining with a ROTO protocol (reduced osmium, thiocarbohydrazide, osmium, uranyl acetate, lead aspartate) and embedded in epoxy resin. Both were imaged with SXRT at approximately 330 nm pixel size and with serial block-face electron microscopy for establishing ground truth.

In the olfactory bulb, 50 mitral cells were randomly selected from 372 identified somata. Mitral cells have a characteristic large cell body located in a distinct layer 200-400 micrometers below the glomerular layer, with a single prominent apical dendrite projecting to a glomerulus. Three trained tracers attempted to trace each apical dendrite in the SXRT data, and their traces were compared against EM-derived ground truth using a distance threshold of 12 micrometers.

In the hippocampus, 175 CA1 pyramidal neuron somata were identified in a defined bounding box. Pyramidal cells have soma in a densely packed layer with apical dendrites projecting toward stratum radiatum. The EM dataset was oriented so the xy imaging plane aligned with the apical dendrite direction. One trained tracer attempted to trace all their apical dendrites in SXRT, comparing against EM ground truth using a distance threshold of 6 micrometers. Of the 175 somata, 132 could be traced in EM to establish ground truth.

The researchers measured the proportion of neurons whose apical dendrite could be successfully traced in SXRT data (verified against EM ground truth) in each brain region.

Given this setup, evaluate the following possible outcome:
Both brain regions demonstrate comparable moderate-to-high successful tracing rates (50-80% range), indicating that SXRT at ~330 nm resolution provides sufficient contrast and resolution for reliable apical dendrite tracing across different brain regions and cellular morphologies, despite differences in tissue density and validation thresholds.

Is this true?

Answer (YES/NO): YES